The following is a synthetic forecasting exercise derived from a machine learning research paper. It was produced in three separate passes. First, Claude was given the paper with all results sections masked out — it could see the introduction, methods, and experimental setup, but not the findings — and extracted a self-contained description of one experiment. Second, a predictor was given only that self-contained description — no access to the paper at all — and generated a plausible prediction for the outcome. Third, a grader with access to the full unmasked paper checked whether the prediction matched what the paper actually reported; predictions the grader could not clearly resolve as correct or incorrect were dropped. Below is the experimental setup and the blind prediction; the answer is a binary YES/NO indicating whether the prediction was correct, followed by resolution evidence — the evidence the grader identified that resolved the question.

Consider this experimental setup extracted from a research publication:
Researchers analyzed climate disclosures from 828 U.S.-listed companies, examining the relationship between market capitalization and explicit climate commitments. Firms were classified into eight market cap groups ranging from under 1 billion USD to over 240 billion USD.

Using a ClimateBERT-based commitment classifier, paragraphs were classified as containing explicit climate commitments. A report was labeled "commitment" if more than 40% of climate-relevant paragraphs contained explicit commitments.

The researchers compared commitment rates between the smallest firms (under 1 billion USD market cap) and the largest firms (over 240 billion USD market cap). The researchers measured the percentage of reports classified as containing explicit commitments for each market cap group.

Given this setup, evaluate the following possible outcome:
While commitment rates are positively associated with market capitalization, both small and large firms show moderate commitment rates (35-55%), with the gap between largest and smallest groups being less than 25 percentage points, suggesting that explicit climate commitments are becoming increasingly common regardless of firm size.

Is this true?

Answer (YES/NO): NO